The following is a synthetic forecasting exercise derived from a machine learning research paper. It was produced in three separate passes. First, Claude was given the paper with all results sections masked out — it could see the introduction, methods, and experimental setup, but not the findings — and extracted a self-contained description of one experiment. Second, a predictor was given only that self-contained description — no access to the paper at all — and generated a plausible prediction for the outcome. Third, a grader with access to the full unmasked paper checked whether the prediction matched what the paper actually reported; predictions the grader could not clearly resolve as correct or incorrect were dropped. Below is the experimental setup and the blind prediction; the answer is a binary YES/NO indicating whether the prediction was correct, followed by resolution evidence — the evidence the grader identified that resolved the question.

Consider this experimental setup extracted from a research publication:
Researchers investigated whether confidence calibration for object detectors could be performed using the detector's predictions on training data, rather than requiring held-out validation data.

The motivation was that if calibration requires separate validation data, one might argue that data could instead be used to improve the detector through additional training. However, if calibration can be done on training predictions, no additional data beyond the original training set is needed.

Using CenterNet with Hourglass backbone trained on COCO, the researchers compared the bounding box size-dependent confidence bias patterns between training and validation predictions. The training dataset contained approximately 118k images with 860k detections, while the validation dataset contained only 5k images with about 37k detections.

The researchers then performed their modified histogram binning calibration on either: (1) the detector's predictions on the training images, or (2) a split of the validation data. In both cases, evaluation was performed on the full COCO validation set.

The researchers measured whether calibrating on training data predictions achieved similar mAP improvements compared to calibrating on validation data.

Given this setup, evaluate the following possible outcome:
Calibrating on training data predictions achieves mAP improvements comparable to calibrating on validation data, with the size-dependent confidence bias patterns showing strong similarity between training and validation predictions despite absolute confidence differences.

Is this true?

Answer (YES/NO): YES